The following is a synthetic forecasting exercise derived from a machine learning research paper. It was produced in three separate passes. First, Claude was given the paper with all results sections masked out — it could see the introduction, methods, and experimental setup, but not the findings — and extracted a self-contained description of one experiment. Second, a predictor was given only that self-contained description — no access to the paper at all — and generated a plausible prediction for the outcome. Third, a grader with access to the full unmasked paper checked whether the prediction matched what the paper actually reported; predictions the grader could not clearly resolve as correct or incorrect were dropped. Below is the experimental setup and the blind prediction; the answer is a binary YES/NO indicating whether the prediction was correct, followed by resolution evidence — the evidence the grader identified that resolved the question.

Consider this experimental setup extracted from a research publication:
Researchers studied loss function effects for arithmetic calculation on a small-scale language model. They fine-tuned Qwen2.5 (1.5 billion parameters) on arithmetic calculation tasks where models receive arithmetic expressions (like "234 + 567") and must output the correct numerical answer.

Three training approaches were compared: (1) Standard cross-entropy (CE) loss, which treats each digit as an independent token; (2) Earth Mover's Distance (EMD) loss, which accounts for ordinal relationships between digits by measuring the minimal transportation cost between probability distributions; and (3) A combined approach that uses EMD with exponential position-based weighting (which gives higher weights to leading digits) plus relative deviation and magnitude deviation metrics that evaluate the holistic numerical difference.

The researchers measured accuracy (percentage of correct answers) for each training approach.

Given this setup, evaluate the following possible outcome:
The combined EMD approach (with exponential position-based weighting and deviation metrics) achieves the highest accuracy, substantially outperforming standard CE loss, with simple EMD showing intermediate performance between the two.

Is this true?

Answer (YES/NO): NO